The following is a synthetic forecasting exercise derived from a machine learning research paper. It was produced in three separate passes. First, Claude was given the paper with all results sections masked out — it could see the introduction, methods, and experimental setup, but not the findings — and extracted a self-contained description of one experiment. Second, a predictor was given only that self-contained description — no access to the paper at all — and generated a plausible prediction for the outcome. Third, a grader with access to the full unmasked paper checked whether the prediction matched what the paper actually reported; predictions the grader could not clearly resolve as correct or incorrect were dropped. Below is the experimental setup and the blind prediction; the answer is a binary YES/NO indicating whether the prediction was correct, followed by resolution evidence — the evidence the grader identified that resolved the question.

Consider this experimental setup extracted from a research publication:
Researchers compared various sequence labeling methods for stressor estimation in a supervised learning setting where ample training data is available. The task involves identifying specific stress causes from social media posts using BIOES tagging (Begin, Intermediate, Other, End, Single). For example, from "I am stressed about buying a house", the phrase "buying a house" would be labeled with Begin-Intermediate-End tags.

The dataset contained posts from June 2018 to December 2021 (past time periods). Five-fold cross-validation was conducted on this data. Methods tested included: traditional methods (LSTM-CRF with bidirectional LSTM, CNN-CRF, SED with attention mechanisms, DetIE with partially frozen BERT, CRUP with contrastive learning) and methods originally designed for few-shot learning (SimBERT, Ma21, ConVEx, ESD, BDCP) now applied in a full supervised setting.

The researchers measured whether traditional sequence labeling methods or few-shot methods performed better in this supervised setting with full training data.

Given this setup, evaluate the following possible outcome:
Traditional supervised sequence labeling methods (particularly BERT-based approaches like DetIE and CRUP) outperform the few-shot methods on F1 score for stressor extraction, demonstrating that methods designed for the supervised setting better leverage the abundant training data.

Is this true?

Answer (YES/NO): NO